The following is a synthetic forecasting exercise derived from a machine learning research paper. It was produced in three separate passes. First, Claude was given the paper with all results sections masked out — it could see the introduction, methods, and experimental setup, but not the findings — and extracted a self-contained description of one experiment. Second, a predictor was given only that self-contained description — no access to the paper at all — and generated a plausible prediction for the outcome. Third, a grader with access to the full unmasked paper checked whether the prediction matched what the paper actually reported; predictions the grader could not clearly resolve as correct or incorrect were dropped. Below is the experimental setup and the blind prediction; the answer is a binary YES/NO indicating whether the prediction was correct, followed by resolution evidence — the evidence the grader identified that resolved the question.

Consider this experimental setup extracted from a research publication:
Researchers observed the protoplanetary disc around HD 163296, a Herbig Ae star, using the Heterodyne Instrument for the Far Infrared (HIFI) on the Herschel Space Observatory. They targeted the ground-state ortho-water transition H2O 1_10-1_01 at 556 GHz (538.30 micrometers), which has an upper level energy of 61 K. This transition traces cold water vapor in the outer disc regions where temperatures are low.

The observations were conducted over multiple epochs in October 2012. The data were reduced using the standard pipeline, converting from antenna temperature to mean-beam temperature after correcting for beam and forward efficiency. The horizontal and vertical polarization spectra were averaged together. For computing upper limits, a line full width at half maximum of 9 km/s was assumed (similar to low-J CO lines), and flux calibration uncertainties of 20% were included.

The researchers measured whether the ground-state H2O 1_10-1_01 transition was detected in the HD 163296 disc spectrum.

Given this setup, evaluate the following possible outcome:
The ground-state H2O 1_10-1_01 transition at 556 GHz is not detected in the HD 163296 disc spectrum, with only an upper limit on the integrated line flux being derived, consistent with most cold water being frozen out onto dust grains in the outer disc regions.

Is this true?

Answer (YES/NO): YES